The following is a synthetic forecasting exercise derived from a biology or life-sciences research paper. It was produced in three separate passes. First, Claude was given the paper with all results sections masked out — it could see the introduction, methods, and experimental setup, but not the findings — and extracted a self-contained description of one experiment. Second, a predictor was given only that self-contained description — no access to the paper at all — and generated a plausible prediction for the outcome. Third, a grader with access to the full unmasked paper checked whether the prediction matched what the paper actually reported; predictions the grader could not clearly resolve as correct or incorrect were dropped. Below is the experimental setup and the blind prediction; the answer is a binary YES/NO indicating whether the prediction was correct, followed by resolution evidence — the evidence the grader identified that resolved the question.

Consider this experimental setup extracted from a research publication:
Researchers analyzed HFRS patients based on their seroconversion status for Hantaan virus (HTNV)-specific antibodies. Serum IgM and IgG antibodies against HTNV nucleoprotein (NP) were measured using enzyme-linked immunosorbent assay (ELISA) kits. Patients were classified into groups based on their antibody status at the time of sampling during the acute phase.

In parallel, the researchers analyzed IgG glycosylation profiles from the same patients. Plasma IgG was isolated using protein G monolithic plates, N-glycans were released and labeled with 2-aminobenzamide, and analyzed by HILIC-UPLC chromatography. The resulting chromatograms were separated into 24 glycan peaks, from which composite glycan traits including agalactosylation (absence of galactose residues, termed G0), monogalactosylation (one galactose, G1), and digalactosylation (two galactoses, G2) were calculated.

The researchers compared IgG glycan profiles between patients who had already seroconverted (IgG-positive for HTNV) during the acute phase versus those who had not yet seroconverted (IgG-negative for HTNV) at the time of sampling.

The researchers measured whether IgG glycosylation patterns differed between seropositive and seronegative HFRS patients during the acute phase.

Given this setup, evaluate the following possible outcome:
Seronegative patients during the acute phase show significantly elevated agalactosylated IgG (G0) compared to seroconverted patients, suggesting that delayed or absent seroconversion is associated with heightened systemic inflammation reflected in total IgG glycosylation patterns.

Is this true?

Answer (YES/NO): NO